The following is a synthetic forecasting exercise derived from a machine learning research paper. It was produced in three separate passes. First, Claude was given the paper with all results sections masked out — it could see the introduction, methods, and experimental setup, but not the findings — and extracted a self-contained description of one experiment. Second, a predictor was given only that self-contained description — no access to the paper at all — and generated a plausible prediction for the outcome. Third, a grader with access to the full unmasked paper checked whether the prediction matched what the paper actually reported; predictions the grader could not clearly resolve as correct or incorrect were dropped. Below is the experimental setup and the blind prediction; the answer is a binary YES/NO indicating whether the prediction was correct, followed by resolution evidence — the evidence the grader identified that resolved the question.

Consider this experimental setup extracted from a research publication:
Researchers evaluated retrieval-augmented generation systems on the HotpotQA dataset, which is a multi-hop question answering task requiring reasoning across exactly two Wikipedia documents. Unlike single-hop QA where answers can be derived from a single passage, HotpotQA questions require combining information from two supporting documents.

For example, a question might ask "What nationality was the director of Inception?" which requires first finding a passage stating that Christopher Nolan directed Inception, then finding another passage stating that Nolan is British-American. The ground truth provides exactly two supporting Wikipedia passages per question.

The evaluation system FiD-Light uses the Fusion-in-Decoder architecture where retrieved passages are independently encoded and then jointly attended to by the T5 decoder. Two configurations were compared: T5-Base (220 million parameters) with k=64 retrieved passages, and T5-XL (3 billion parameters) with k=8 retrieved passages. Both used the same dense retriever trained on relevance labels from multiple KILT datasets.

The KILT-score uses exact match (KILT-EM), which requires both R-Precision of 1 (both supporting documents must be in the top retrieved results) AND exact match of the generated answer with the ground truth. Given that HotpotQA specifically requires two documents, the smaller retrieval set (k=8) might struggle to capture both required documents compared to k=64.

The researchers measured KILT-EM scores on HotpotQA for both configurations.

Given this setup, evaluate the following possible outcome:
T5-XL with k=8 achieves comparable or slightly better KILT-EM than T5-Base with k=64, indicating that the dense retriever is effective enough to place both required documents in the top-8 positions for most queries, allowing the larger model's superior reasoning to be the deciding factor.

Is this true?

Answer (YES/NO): YES